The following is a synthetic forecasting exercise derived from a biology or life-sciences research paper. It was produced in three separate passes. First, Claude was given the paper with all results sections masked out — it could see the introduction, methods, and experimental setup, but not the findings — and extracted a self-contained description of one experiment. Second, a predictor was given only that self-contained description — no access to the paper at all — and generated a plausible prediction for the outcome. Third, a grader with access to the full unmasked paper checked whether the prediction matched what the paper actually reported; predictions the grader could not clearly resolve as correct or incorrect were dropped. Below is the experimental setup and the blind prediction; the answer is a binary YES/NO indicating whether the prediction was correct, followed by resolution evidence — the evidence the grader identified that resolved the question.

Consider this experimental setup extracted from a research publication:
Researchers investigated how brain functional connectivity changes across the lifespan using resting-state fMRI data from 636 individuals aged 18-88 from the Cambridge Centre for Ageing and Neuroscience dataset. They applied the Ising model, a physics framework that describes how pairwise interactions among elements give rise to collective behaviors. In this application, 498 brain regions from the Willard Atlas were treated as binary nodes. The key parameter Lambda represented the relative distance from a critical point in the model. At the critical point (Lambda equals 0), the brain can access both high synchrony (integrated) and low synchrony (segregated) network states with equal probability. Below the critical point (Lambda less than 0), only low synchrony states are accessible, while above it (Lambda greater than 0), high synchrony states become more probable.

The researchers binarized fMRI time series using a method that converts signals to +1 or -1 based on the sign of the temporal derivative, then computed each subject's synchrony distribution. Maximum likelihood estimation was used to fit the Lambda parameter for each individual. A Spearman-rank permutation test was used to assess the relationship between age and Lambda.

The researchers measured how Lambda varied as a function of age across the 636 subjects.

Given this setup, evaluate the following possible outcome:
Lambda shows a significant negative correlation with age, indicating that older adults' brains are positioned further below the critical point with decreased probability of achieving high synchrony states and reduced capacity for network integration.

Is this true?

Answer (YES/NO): YES